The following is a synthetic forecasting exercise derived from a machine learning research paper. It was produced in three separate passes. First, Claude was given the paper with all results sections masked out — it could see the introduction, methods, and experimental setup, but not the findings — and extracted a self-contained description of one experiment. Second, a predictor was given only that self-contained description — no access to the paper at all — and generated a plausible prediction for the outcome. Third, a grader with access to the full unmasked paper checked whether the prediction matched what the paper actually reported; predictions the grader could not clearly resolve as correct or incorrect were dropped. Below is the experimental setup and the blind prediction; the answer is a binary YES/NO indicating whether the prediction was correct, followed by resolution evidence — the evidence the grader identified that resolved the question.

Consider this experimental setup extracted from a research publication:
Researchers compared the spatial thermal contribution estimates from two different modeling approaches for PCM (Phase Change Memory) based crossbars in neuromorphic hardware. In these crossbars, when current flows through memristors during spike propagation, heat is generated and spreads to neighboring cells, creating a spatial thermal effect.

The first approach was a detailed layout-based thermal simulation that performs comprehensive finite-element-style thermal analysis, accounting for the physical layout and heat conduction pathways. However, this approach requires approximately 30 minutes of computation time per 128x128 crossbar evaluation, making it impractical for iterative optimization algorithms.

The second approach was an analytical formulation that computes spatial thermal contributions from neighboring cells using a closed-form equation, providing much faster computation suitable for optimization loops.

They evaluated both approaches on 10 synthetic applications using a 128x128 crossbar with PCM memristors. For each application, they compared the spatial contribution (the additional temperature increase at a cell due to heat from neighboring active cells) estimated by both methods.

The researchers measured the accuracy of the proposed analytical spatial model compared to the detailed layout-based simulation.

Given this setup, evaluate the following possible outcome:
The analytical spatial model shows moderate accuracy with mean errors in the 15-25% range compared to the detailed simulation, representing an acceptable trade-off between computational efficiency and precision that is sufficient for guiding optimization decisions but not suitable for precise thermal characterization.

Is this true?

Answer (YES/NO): NO